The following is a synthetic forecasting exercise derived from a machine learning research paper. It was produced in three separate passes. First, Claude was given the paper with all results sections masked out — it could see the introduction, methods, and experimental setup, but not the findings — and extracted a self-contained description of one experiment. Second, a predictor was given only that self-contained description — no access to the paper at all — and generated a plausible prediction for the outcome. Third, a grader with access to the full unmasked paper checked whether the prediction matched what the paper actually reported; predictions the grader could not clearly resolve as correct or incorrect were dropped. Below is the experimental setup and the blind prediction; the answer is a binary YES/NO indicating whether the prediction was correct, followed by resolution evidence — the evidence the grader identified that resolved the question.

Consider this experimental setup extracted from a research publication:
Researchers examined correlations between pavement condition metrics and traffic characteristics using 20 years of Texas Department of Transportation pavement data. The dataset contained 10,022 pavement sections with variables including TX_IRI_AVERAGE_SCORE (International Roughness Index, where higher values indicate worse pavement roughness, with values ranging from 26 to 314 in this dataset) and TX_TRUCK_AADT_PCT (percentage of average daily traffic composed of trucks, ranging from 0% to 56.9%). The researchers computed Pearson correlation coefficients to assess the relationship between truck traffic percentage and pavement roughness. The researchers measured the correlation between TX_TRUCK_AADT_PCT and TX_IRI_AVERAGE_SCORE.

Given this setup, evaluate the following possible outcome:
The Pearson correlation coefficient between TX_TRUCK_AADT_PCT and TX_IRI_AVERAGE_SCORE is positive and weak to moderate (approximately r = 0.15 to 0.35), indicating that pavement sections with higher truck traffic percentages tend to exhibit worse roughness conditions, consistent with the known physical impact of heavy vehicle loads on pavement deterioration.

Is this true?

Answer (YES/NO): YES